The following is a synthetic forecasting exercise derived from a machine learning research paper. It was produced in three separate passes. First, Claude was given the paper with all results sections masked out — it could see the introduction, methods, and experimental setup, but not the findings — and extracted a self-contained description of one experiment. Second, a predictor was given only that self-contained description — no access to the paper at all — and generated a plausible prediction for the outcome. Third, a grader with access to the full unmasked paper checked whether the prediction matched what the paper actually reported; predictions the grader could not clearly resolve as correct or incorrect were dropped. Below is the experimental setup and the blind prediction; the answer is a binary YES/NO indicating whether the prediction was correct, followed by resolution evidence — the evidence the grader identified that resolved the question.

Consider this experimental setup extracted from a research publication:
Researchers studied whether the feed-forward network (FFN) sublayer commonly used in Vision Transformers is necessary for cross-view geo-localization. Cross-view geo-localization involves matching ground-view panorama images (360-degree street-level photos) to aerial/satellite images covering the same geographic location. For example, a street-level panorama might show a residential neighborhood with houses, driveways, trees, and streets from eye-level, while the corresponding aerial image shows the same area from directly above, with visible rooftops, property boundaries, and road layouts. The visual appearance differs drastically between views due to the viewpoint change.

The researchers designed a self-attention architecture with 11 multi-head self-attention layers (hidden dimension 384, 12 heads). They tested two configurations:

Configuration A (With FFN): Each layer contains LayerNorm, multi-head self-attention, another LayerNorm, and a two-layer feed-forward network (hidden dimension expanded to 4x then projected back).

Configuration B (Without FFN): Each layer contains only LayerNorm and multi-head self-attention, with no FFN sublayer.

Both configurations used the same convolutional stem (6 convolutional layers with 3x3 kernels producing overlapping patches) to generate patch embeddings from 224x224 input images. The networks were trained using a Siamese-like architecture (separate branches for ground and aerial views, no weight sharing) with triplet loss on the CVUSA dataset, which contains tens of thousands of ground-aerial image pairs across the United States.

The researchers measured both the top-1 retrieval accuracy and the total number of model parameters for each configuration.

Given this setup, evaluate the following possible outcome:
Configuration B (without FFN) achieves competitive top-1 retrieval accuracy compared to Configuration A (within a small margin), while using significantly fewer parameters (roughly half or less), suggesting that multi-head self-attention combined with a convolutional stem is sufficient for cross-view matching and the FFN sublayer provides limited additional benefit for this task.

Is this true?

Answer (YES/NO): YES